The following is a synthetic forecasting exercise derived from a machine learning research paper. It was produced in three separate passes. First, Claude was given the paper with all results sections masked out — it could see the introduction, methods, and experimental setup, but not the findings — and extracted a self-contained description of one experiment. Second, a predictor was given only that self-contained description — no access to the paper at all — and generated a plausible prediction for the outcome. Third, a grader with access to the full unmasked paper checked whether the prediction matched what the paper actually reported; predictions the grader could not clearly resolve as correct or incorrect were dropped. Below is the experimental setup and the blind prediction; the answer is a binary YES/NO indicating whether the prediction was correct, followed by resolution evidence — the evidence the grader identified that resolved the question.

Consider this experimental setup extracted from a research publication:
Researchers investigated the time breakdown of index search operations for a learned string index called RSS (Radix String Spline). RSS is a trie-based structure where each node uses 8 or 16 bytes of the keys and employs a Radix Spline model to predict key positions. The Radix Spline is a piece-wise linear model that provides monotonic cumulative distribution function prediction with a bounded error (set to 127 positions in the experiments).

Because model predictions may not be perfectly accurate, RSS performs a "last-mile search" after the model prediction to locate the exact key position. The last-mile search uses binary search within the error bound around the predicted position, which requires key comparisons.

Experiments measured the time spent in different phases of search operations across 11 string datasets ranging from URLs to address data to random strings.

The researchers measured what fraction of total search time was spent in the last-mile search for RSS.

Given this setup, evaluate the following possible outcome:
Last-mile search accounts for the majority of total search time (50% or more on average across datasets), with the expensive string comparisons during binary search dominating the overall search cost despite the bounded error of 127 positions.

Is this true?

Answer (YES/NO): YES